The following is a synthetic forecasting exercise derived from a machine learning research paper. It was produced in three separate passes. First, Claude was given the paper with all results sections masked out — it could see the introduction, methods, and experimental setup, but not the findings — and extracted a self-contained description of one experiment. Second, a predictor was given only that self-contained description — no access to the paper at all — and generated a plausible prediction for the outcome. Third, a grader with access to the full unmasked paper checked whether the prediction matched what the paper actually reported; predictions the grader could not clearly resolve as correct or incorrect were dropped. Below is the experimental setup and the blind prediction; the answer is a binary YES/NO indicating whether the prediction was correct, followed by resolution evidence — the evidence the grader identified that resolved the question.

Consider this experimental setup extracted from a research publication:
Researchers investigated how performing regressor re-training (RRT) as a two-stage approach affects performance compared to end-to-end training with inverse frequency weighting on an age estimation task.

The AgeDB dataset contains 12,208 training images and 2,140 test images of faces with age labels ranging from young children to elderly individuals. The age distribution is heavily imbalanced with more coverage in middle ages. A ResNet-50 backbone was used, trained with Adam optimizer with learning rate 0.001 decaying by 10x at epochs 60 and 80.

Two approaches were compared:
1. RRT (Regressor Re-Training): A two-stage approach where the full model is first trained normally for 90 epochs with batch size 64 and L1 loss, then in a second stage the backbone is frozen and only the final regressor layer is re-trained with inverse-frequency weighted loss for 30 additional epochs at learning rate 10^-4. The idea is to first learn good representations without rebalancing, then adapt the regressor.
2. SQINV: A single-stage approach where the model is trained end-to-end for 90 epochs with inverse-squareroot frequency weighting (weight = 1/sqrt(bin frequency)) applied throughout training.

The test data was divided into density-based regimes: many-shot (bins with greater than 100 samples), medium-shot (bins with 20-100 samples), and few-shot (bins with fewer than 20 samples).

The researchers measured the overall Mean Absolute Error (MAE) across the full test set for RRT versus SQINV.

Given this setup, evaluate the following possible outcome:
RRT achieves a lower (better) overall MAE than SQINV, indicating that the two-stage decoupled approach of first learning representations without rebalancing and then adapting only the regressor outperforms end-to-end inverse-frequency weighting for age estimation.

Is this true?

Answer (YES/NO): YES